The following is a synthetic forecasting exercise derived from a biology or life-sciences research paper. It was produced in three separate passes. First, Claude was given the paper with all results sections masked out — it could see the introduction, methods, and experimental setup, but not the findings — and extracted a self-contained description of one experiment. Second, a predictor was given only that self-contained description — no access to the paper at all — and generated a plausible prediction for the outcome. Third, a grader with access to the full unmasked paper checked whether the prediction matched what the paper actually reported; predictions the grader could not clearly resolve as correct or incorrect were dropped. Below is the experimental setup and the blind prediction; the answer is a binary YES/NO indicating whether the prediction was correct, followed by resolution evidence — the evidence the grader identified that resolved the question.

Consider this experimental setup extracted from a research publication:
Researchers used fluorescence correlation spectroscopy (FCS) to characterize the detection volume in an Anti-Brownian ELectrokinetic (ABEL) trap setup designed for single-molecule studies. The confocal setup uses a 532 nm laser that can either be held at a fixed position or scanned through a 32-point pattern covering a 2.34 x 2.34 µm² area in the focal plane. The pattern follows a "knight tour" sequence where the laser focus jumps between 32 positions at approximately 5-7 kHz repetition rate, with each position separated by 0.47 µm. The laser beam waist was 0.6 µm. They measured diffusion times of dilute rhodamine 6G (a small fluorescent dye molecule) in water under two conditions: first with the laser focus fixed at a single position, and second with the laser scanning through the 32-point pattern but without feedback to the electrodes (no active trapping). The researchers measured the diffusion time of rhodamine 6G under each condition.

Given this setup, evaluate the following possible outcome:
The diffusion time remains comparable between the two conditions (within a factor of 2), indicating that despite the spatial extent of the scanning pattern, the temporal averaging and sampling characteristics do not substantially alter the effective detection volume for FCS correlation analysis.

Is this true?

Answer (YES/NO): NO